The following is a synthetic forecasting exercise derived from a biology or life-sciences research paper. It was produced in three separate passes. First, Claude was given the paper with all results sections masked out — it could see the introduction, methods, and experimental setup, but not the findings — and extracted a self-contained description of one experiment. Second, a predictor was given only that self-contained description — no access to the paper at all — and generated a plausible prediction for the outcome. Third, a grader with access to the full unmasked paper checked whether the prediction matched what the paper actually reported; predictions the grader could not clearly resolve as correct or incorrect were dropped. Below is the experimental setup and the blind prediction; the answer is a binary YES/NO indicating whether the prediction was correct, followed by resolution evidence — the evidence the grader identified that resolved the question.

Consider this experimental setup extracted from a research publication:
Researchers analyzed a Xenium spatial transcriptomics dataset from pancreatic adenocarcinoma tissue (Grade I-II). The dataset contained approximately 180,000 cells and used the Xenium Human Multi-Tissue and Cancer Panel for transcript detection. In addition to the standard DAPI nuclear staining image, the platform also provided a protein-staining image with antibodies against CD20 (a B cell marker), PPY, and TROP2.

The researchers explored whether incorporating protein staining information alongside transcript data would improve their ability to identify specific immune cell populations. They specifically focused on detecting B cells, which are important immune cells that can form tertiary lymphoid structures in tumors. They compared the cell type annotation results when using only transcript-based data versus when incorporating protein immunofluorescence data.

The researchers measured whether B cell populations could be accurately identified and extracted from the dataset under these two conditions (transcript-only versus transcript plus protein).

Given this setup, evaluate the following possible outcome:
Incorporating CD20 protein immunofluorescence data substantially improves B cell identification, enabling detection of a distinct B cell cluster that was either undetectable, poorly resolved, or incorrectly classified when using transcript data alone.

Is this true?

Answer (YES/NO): YES